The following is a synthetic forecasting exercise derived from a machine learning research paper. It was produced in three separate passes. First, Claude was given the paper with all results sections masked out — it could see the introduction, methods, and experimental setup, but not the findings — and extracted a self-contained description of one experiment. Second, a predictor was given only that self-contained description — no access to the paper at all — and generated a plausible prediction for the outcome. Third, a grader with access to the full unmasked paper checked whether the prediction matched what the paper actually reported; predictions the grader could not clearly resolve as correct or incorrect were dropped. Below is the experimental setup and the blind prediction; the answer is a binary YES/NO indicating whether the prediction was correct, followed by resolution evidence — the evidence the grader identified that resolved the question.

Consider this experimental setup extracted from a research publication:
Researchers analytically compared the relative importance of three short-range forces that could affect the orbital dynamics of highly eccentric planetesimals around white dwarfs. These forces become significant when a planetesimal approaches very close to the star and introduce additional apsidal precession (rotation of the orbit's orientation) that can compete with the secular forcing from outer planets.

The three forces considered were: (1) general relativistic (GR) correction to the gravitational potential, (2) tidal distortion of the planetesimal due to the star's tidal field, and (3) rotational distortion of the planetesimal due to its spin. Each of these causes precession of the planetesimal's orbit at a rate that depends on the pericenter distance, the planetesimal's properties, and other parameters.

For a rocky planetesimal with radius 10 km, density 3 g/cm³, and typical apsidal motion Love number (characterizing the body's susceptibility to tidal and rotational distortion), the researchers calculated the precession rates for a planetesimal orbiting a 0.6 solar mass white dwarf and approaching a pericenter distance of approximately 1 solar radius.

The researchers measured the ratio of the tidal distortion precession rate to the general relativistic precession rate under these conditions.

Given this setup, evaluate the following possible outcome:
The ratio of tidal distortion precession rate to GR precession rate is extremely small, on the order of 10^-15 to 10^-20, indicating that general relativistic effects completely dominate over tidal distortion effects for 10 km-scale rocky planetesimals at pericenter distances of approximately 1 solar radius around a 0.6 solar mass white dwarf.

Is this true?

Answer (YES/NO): NO